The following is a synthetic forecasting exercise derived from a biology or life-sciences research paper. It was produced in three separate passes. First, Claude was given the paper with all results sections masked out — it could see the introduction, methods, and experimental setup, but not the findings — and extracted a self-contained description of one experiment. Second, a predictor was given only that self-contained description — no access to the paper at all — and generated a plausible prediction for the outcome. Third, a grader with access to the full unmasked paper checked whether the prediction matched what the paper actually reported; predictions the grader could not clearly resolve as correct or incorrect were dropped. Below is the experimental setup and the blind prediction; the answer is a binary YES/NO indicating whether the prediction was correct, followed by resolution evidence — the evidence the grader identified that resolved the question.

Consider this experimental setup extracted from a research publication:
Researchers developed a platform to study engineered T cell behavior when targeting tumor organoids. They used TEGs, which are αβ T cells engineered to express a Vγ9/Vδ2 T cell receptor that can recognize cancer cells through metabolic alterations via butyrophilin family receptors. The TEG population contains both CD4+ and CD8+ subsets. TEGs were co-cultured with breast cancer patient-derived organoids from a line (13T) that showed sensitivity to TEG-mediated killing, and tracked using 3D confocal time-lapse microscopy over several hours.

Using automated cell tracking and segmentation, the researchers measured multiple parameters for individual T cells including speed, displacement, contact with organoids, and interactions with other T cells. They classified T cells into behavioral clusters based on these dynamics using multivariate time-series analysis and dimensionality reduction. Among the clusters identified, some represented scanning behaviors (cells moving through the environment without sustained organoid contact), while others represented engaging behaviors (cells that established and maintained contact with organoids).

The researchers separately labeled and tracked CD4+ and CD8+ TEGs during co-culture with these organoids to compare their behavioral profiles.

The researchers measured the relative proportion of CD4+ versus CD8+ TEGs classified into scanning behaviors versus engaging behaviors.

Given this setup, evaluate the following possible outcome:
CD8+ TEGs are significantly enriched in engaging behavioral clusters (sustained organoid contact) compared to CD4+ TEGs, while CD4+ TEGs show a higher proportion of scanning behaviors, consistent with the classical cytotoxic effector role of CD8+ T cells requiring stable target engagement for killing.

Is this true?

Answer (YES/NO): YES